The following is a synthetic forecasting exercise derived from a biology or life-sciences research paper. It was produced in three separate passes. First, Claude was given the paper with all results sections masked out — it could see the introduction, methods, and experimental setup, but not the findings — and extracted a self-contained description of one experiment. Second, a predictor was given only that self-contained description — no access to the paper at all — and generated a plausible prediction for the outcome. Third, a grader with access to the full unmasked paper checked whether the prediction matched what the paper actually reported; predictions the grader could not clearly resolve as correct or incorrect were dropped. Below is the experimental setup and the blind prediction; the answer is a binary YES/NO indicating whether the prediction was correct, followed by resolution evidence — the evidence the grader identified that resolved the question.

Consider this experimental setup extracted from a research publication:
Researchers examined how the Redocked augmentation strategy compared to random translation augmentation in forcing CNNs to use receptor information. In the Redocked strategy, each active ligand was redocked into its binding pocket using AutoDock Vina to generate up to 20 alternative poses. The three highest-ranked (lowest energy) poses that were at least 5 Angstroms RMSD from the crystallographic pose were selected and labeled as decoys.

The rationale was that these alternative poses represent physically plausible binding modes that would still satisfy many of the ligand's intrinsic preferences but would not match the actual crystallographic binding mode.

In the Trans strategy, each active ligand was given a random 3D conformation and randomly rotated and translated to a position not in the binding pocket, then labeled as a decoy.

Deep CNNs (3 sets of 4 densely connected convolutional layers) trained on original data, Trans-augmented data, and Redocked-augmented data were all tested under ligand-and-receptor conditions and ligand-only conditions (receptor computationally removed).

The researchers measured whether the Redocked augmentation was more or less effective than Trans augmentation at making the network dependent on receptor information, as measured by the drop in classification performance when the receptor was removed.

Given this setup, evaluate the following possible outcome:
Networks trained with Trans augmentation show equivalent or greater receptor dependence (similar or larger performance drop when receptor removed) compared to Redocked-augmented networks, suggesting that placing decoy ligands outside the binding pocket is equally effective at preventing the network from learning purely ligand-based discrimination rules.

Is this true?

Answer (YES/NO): YES